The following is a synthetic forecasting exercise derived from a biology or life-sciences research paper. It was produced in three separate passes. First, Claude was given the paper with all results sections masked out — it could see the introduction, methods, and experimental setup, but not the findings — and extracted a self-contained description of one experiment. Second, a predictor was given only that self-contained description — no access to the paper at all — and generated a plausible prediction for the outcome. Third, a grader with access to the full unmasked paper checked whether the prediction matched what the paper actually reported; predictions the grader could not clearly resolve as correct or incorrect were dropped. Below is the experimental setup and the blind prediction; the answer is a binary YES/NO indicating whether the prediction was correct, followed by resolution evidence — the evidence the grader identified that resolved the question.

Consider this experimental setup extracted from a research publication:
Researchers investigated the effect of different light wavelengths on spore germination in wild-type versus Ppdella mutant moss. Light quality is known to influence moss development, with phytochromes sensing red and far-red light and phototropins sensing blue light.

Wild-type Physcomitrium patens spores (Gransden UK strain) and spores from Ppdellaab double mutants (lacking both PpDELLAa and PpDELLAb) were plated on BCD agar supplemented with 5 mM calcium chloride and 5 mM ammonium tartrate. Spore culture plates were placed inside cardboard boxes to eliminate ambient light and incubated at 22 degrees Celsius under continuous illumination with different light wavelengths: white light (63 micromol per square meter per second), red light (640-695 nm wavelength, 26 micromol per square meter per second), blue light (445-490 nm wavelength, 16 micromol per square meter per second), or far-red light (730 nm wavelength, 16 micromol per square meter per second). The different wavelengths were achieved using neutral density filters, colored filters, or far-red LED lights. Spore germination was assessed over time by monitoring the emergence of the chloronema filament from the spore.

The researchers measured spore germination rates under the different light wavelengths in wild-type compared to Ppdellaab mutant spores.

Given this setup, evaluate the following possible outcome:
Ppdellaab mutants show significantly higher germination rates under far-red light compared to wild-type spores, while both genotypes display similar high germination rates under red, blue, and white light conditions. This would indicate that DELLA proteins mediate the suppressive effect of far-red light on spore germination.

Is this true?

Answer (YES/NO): NO